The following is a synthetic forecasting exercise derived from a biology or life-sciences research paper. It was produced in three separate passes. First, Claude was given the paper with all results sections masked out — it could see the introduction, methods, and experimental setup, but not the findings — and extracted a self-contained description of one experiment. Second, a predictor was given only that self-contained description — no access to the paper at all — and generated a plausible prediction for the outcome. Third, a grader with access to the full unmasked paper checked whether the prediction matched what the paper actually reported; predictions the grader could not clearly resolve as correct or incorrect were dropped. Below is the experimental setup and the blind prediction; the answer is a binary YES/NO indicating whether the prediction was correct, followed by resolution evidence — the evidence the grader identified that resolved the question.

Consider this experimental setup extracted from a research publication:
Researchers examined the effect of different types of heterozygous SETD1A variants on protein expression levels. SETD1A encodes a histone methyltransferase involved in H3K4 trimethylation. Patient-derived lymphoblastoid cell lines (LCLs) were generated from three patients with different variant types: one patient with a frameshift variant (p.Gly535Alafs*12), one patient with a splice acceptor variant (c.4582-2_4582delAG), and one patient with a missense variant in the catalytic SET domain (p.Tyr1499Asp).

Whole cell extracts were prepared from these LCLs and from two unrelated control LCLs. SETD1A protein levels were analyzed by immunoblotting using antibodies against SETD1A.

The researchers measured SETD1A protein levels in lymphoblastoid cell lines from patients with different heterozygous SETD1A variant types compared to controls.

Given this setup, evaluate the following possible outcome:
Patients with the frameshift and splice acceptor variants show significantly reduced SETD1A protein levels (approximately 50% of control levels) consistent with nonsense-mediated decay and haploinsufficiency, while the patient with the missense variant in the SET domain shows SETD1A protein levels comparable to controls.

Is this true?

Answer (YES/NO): YES